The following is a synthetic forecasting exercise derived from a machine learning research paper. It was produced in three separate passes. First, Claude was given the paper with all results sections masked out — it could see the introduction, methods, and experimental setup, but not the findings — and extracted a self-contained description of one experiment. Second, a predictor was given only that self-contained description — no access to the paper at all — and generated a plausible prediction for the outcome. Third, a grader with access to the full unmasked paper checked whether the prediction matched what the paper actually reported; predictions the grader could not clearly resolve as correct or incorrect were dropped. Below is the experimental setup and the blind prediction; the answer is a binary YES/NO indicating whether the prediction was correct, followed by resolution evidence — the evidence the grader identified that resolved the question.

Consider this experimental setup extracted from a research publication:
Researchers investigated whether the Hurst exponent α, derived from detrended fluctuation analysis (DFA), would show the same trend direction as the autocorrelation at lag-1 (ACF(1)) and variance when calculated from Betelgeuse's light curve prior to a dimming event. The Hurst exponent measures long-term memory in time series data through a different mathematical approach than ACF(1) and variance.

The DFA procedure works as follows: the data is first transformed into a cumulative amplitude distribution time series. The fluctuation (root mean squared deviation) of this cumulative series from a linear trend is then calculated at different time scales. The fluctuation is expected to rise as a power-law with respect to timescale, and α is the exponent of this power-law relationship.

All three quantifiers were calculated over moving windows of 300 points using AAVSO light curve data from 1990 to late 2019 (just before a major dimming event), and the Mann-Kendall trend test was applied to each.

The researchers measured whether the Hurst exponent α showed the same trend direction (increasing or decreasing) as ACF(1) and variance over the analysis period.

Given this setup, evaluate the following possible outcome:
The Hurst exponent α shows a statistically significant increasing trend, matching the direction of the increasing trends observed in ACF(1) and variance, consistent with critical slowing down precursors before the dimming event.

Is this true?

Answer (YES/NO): YES